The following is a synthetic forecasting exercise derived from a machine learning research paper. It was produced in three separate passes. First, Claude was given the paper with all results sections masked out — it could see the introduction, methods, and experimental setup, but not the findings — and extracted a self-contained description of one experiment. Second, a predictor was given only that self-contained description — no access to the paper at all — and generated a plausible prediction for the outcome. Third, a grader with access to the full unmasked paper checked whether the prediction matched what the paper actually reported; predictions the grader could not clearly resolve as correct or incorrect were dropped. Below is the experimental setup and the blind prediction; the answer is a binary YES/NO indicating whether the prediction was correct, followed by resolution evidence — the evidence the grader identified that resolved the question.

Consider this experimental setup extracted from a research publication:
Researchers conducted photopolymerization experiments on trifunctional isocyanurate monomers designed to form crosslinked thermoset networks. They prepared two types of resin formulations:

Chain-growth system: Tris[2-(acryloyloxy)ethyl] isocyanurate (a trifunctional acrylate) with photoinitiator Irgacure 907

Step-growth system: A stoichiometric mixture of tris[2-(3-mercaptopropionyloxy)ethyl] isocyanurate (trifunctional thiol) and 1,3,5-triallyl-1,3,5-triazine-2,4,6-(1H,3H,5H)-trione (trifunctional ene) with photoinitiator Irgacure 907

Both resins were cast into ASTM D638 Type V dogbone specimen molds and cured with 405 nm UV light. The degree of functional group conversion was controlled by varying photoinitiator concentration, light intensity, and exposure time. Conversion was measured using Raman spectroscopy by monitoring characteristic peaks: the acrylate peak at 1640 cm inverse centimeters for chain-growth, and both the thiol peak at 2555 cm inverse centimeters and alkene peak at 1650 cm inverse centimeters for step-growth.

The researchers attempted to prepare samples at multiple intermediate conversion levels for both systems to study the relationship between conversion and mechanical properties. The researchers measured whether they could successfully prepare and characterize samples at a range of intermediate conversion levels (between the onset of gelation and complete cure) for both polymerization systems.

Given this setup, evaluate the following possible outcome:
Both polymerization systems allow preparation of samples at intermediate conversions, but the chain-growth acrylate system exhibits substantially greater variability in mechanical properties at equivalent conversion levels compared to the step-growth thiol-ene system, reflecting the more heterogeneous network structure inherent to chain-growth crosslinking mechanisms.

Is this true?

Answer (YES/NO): NO